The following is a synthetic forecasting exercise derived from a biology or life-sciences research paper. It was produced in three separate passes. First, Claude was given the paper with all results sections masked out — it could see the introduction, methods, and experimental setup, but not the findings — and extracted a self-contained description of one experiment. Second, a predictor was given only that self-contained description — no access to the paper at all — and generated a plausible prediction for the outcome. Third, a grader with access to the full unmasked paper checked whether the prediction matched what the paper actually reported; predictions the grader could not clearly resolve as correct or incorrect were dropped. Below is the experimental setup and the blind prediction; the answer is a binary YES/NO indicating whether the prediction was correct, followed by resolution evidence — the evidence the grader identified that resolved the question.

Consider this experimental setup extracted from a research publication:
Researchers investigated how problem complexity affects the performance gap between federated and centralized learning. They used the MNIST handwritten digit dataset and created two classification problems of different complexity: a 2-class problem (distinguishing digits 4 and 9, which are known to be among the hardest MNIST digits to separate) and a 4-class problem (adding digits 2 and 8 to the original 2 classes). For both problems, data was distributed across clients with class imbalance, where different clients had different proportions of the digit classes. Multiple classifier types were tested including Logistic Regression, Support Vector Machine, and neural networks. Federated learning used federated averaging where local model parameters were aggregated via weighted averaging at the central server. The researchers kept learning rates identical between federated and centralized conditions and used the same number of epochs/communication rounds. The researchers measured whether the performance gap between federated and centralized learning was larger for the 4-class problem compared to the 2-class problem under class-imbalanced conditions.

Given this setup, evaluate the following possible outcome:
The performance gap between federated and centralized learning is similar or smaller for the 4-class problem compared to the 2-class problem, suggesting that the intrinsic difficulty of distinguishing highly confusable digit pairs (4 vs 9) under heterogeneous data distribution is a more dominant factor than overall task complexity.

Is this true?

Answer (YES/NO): YES